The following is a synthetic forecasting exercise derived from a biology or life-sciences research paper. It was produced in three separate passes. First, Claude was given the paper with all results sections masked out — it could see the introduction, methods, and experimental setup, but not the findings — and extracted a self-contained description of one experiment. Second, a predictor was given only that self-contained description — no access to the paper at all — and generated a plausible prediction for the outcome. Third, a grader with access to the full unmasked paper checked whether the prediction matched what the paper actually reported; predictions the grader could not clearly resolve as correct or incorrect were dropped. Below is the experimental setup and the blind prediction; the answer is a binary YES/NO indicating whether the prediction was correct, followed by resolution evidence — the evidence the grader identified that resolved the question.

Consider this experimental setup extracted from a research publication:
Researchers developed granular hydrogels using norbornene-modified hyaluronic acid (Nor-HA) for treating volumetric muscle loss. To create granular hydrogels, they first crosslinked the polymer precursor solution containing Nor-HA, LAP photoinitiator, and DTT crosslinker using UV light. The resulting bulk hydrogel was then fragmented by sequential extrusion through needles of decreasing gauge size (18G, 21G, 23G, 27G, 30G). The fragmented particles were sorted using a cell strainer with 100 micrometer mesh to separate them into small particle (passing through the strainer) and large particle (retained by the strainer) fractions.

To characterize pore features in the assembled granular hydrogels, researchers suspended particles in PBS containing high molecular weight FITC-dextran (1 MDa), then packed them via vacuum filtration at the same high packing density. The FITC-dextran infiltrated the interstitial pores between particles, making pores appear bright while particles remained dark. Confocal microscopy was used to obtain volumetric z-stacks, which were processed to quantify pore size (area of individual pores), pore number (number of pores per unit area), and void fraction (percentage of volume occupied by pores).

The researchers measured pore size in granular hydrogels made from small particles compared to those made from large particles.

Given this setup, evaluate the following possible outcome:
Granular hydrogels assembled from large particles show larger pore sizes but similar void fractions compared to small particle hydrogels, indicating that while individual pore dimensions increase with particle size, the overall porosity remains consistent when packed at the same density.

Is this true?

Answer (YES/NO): NO